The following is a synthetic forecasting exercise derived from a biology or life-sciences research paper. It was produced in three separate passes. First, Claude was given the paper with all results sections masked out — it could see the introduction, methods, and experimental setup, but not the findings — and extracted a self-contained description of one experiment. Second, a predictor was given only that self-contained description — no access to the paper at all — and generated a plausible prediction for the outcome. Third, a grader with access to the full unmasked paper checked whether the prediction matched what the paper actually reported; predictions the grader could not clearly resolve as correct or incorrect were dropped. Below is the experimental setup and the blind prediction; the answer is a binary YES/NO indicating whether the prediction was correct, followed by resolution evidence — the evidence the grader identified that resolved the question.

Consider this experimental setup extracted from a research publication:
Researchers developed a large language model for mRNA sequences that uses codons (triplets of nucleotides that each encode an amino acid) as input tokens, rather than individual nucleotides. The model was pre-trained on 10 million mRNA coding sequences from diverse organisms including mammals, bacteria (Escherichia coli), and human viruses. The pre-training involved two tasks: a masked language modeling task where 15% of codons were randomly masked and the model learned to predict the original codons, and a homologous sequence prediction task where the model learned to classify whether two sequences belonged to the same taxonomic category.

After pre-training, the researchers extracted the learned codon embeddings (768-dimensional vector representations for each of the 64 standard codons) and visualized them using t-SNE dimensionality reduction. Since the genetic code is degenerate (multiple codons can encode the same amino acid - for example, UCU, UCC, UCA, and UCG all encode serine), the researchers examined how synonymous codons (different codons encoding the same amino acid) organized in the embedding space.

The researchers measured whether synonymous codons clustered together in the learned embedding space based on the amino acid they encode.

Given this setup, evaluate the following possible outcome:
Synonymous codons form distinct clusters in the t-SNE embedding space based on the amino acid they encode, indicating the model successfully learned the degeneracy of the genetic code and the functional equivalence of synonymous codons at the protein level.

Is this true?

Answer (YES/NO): YES